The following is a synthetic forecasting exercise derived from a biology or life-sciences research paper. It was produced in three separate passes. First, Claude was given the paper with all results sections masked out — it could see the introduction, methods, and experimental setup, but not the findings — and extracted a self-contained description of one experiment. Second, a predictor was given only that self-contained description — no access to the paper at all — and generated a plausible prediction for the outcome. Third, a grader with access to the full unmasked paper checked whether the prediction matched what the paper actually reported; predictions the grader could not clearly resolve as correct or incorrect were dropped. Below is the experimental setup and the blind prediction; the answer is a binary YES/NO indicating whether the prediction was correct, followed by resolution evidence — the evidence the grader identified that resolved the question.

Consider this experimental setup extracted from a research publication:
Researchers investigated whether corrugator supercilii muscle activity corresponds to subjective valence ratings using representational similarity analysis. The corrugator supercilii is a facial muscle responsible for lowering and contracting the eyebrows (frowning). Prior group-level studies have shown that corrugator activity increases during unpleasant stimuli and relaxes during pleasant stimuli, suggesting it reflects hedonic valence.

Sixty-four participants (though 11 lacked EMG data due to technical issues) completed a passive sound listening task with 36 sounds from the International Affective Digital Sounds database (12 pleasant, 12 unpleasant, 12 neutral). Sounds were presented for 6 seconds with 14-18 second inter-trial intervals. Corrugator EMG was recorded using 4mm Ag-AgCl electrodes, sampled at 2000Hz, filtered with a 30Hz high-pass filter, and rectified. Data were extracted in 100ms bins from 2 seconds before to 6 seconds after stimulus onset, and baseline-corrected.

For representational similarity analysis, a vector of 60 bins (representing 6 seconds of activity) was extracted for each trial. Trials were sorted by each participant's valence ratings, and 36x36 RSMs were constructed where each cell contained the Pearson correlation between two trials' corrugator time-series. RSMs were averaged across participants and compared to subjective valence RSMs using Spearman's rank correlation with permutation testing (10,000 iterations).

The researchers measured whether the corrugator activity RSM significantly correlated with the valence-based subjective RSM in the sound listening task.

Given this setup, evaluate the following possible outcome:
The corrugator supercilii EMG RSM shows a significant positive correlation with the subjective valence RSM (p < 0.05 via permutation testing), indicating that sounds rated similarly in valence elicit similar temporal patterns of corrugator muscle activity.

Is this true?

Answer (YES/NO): NO